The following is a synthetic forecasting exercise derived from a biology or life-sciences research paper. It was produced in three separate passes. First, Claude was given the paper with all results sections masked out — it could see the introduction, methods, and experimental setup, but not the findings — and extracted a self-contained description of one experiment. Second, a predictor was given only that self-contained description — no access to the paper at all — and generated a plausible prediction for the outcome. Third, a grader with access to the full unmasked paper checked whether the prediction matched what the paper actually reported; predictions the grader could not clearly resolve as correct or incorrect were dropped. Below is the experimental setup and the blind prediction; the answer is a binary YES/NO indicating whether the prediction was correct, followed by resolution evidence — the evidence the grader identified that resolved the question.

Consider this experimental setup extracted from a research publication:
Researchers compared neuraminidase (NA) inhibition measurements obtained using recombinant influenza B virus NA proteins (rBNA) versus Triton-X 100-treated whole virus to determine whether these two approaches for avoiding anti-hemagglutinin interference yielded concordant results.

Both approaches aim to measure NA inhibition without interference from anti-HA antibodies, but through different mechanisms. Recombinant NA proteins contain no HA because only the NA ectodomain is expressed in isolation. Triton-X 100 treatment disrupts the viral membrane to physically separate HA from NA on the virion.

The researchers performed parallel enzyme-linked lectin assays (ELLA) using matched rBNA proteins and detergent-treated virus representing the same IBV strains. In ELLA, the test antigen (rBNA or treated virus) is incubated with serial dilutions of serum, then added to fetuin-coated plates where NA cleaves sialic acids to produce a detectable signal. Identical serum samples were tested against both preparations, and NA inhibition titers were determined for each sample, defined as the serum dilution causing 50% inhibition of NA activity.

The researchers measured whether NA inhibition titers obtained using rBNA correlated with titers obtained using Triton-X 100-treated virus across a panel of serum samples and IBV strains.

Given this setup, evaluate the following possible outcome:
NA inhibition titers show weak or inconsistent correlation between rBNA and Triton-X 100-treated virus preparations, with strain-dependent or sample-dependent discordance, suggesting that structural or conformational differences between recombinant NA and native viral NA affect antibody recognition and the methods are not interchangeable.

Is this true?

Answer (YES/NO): NO